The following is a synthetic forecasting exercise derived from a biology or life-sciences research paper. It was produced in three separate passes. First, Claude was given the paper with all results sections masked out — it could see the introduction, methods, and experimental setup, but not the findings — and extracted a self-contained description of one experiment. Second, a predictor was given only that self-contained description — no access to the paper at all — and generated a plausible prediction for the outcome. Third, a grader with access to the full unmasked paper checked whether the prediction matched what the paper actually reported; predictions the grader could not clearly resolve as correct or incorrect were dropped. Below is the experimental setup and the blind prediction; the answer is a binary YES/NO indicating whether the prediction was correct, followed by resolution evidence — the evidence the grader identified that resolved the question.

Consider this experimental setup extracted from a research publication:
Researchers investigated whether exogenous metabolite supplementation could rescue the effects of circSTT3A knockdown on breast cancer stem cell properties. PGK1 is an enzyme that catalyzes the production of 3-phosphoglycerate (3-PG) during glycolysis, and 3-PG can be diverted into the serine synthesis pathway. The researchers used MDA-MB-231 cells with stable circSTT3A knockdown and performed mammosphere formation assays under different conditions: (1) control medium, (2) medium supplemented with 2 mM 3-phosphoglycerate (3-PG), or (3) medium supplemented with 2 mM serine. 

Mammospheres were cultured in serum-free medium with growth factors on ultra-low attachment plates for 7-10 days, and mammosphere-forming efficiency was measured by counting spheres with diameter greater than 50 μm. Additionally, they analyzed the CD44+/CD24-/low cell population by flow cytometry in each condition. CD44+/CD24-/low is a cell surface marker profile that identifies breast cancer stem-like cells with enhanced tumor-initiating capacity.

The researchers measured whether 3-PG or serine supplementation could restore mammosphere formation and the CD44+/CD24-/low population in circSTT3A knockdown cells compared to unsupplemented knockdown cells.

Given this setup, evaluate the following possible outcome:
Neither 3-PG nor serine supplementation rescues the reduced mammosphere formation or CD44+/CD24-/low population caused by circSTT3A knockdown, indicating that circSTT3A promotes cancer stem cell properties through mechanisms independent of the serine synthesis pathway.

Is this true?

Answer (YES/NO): NO